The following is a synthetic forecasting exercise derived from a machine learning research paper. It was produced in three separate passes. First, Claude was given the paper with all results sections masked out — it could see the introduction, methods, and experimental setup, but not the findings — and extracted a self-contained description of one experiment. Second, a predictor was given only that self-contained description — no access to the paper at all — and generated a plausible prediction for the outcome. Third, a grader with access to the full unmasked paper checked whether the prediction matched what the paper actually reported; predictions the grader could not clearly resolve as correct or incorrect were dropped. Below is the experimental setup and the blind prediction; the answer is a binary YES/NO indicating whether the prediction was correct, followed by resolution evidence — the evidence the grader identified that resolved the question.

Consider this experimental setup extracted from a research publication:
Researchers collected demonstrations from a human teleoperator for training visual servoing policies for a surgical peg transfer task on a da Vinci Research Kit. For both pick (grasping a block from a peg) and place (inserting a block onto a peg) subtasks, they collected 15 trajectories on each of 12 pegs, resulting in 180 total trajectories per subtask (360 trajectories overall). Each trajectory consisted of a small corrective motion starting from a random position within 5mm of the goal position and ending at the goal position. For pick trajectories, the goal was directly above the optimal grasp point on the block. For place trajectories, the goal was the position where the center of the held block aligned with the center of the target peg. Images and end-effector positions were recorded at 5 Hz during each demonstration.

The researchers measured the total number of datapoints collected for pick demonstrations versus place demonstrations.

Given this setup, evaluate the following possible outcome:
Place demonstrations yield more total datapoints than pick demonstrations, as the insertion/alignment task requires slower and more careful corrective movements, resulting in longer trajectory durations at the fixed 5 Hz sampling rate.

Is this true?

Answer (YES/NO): NO